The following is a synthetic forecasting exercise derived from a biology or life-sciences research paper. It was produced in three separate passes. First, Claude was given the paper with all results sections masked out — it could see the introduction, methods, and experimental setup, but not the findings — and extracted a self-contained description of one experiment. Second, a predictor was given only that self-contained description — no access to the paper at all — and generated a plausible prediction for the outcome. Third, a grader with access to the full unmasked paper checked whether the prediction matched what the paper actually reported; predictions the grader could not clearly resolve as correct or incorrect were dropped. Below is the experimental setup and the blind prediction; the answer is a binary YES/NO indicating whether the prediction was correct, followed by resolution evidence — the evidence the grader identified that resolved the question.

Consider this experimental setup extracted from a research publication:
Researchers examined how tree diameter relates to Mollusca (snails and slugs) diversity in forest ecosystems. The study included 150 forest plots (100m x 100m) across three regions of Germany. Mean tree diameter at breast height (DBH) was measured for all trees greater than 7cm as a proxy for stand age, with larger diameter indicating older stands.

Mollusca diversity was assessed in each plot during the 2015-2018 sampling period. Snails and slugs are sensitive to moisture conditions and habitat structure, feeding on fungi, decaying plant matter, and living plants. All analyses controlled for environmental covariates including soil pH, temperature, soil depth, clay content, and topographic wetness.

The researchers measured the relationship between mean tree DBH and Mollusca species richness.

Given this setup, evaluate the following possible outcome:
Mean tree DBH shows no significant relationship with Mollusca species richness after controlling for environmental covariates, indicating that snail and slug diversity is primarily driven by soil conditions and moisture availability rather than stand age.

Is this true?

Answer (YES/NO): YES